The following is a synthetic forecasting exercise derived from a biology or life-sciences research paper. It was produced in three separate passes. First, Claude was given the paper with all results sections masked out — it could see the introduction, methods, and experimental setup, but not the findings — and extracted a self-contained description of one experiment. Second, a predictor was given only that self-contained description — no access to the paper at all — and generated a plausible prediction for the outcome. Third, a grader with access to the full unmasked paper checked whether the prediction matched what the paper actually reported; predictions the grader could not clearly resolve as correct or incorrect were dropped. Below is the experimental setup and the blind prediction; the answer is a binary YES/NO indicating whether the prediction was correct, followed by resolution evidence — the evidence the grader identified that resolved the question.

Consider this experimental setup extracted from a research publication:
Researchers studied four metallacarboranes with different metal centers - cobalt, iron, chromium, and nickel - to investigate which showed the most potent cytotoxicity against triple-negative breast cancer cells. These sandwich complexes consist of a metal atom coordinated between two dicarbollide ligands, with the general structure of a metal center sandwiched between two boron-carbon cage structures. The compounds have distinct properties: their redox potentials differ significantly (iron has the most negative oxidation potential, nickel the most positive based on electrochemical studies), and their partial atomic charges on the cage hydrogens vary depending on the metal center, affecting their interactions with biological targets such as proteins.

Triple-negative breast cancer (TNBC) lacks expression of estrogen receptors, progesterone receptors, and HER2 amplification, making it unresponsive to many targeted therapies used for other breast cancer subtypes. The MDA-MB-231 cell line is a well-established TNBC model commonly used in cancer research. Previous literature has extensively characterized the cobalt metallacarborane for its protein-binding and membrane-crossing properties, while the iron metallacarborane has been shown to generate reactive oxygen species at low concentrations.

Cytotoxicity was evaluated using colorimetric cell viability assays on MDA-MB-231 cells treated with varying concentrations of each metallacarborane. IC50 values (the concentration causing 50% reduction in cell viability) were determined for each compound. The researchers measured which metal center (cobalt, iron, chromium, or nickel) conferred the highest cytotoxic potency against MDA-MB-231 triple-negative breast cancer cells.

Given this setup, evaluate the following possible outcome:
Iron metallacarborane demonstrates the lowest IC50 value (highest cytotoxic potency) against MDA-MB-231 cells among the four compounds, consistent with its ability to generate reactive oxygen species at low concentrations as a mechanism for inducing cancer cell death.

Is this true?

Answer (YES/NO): NO